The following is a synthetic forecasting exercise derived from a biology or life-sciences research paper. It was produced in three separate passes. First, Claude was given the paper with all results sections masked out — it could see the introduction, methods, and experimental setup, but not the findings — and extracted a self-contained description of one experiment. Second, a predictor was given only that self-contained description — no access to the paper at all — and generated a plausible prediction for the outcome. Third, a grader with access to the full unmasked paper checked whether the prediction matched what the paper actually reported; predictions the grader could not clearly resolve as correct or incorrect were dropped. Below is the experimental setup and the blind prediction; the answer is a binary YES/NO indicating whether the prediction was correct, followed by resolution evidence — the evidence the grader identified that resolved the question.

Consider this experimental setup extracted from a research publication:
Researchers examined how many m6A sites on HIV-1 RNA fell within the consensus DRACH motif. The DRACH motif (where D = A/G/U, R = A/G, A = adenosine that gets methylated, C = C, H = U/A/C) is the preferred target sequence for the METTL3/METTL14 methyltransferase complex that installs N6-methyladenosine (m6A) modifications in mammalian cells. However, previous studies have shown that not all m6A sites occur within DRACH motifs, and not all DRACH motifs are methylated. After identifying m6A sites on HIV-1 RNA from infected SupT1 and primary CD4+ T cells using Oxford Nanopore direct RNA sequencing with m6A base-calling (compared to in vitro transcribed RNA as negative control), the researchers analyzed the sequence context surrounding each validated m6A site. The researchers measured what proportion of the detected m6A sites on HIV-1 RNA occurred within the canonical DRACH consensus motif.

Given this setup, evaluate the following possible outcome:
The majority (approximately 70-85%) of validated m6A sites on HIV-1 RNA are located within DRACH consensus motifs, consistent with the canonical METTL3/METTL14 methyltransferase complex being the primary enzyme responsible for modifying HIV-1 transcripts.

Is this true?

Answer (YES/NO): YES